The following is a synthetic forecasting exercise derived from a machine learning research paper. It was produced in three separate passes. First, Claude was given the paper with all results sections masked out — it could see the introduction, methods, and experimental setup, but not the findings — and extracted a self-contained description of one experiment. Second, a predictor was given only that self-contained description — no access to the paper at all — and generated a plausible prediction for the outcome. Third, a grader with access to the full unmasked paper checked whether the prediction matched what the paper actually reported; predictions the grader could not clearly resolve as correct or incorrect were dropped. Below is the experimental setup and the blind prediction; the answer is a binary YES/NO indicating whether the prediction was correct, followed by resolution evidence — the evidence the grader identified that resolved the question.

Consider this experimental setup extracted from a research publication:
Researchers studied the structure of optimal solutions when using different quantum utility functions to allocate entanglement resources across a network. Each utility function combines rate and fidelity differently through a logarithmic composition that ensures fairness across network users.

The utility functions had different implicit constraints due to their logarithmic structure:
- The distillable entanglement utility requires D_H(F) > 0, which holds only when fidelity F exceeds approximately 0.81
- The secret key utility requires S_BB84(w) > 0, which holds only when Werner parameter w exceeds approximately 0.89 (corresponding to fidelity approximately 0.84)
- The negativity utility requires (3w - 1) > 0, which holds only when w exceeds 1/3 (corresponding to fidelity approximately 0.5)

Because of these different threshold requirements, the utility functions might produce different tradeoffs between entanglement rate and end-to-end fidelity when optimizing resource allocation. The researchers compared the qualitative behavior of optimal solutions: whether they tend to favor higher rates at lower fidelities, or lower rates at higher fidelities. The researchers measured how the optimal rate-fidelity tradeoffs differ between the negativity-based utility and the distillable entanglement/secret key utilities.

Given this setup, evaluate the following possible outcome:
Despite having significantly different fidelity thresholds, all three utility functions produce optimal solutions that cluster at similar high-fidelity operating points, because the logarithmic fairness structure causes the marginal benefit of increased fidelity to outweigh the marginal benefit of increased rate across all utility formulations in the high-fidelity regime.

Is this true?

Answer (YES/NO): NO